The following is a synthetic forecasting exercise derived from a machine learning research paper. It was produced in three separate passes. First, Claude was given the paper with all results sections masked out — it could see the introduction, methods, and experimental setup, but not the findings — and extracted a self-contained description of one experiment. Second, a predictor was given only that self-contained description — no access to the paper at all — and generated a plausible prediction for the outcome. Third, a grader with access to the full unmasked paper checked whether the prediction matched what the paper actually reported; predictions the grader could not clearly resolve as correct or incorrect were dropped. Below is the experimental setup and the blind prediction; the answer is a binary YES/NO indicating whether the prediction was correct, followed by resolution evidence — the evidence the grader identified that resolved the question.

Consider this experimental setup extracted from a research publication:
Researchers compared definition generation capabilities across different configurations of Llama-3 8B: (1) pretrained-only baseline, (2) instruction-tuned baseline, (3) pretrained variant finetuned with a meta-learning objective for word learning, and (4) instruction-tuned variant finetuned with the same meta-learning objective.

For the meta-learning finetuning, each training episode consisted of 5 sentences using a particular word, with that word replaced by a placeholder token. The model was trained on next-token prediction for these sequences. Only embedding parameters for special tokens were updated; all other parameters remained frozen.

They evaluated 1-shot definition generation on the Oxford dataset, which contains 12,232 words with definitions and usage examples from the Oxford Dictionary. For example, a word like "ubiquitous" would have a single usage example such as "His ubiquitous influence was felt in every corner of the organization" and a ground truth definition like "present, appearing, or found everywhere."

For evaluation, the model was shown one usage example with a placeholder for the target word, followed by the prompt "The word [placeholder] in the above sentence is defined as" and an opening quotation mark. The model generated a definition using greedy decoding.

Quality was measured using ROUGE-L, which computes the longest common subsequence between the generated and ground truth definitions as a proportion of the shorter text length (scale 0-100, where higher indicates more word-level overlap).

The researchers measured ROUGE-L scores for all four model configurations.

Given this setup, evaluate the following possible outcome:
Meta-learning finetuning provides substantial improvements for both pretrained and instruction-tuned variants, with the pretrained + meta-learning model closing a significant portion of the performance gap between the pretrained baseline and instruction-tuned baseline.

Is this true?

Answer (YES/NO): NO